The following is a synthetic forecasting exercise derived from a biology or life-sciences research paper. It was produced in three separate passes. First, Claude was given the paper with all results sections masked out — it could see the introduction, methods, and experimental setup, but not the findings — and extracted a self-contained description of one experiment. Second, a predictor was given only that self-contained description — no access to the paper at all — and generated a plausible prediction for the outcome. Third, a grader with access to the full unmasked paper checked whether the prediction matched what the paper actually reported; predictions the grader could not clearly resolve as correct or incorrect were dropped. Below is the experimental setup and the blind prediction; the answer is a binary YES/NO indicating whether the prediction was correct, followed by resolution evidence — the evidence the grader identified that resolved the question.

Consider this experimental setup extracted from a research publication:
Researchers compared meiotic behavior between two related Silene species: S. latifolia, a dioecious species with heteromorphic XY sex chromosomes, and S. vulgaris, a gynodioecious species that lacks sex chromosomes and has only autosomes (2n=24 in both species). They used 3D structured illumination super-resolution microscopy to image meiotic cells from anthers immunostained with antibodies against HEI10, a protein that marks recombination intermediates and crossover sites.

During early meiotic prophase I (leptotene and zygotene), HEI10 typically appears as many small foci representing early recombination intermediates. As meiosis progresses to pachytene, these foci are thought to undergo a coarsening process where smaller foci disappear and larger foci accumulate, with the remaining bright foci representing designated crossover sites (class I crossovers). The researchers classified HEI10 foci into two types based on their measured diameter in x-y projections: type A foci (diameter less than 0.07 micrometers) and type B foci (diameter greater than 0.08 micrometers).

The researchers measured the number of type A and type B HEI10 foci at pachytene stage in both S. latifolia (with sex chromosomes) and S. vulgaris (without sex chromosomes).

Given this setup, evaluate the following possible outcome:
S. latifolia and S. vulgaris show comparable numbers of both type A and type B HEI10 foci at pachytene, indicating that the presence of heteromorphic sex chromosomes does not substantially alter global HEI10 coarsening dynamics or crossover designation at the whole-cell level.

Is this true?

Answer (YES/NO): NO